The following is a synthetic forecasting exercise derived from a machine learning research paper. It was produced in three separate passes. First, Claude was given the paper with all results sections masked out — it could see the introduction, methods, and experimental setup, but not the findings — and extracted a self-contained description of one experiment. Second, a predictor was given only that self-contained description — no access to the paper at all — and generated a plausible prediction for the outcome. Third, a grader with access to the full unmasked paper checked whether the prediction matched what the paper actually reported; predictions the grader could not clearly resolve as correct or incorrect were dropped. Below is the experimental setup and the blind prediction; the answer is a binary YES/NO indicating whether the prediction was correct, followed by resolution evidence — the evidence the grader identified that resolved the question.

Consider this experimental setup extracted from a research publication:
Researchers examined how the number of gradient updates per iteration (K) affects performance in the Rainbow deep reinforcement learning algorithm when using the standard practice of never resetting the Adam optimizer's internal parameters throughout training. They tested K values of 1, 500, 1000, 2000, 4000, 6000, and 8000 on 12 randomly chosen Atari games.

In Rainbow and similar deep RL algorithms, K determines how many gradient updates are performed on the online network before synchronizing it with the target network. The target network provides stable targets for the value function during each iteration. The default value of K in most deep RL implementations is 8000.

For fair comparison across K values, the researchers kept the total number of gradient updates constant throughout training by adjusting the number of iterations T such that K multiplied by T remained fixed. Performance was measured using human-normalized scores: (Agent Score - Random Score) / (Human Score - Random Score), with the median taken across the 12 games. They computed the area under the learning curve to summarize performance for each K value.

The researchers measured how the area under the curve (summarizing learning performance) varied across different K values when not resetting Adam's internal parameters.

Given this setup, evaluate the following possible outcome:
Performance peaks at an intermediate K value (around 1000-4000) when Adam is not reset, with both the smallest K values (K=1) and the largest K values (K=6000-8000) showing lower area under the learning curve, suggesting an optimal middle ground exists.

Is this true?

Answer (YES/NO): NO